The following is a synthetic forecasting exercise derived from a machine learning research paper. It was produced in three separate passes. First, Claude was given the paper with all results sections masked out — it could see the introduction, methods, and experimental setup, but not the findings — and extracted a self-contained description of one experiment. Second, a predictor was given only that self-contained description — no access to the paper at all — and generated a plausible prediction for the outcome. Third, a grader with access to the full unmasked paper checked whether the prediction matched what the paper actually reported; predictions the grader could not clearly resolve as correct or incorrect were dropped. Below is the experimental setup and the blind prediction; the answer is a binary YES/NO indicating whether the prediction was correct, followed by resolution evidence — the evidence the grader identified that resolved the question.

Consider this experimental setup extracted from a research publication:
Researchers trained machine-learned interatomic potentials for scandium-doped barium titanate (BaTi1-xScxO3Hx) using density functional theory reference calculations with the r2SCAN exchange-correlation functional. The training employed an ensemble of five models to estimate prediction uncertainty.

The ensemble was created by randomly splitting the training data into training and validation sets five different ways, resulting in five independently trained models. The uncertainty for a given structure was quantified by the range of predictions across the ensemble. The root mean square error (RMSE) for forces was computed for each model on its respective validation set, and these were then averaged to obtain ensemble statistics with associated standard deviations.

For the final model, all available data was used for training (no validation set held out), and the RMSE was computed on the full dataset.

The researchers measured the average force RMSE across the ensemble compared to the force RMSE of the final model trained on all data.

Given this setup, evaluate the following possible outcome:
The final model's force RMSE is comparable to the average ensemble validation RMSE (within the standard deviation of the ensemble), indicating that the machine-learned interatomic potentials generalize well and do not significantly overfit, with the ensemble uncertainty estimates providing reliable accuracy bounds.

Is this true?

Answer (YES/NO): YES